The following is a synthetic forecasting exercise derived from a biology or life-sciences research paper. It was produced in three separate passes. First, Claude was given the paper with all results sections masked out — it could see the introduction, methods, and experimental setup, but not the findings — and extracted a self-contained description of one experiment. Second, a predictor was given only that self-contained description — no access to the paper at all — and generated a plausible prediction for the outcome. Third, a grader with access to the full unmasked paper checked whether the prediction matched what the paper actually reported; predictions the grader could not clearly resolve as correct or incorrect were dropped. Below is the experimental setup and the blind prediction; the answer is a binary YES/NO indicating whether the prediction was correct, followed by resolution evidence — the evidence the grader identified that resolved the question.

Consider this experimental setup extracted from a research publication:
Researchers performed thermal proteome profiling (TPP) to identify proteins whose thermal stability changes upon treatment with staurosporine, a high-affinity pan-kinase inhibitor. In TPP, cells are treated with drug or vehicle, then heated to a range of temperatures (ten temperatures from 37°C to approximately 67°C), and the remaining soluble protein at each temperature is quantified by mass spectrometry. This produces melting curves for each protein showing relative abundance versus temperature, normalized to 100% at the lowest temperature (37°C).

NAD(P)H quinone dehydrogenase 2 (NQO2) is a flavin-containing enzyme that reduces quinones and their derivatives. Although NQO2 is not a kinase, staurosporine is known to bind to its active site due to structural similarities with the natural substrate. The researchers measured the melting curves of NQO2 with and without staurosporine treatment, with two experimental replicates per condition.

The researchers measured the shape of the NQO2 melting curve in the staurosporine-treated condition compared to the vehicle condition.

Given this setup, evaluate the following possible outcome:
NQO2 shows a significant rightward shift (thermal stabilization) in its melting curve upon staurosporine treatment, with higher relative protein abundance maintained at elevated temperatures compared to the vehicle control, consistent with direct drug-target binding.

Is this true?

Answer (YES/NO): YES